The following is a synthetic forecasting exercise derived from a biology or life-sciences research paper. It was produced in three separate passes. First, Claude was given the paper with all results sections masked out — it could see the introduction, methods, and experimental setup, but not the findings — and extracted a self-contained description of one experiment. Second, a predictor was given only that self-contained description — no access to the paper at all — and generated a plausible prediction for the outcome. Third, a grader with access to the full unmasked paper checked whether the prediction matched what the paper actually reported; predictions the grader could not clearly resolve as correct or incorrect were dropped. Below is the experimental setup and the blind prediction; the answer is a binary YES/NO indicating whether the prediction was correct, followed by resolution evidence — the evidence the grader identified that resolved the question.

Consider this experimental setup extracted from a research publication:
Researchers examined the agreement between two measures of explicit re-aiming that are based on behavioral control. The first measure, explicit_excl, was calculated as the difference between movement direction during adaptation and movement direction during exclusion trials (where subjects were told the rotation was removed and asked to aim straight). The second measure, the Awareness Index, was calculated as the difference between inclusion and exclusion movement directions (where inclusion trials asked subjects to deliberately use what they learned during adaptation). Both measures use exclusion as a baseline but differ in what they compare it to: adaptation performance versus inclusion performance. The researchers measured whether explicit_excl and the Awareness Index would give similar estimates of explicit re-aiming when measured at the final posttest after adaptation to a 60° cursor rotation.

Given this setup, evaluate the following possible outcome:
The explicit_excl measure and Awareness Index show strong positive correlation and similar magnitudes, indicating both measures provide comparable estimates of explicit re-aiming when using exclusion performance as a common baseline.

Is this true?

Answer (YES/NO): NO